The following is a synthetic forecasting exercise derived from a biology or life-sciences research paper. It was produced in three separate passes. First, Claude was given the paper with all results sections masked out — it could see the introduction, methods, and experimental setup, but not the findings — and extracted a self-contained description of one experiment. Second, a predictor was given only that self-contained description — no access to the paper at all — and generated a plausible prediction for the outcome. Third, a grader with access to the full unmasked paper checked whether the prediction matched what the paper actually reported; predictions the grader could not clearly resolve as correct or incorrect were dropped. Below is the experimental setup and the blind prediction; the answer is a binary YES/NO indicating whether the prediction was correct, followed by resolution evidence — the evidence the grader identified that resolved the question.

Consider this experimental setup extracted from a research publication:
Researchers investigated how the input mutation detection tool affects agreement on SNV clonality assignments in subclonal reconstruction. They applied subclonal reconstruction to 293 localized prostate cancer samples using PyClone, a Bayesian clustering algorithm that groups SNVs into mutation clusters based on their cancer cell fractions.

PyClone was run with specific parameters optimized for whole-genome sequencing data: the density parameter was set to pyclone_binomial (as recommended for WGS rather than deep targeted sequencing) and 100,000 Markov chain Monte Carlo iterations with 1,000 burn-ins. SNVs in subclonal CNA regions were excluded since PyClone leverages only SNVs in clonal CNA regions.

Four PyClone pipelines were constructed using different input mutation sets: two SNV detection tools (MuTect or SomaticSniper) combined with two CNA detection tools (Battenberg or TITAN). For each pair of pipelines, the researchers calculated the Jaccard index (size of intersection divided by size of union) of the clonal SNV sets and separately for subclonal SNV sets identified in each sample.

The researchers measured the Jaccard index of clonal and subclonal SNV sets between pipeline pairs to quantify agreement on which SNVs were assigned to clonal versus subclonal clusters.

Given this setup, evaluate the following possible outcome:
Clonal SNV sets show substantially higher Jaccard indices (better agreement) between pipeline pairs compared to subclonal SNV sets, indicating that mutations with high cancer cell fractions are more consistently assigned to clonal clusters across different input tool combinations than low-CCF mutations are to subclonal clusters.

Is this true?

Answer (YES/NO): YES